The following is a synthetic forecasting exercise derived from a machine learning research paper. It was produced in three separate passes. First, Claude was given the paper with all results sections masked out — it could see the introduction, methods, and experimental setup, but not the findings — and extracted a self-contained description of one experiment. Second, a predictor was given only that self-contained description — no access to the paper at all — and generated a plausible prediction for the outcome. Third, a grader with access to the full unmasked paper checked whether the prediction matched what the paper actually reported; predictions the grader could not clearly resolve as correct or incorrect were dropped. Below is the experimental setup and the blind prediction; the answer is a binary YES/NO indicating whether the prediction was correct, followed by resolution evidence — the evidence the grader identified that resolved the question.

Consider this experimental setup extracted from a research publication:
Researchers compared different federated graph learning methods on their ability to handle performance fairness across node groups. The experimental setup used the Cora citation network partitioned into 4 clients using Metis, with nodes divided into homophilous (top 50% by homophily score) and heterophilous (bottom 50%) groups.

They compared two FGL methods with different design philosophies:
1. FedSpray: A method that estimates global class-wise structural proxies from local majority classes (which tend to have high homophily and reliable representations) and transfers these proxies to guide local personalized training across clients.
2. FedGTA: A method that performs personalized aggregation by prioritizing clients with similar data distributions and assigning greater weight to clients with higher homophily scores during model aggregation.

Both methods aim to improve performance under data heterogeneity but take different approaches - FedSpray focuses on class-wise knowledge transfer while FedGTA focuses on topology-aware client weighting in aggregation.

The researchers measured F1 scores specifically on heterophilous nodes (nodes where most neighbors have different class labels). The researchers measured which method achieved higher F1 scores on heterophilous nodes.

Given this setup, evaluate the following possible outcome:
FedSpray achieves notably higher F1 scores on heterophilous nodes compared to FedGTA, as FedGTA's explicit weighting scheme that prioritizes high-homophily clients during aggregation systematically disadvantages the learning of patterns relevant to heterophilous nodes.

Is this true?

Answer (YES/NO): NO